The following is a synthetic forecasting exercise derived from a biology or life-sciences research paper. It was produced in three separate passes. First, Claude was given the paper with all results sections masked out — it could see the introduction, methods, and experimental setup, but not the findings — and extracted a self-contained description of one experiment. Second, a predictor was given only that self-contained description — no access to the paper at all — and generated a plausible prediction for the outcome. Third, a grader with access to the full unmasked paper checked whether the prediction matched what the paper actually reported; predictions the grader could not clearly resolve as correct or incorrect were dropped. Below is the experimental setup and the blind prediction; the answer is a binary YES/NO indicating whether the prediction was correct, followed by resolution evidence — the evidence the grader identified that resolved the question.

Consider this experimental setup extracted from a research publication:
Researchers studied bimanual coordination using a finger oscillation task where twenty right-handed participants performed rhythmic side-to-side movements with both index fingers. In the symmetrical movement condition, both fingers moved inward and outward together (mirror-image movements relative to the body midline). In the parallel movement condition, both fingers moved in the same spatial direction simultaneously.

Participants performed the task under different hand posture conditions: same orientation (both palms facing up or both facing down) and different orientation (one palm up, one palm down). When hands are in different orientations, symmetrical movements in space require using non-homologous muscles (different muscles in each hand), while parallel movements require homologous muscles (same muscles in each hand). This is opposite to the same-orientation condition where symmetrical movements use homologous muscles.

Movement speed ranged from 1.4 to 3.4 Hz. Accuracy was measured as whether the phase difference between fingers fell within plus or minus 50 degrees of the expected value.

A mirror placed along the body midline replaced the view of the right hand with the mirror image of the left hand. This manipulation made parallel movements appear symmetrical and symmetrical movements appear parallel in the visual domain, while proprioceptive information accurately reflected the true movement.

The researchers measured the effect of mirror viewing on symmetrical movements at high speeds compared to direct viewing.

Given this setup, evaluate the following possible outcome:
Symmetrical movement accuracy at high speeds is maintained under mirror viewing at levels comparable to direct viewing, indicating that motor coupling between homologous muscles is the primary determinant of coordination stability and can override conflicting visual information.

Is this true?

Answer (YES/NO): NO